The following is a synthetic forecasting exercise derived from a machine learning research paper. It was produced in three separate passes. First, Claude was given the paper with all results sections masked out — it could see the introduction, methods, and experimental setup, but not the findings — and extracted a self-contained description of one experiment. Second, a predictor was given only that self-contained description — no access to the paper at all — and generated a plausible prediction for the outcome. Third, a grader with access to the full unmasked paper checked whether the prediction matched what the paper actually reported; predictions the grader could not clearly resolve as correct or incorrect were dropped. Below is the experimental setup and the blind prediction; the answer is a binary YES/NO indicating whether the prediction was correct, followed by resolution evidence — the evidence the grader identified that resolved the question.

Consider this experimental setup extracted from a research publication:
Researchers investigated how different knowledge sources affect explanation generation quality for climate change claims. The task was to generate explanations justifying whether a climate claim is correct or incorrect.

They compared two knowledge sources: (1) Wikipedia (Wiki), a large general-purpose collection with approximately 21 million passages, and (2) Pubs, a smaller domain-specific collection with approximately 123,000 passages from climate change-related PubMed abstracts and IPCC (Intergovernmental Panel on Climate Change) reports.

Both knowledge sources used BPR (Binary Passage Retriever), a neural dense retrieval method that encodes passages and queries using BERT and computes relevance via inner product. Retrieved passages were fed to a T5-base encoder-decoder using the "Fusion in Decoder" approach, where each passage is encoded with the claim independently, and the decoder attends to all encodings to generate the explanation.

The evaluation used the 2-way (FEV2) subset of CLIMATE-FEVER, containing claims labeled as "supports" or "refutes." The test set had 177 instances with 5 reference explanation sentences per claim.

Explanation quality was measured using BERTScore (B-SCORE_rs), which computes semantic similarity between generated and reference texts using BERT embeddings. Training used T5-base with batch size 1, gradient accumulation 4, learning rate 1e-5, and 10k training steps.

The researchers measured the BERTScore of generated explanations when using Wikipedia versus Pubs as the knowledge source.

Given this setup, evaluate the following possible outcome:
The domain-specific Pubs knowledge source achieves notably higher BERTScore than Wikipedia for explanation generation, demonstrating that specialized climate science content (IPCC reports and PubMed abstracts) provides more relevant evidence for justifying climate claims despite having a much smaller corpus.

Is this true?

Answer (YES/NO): NO